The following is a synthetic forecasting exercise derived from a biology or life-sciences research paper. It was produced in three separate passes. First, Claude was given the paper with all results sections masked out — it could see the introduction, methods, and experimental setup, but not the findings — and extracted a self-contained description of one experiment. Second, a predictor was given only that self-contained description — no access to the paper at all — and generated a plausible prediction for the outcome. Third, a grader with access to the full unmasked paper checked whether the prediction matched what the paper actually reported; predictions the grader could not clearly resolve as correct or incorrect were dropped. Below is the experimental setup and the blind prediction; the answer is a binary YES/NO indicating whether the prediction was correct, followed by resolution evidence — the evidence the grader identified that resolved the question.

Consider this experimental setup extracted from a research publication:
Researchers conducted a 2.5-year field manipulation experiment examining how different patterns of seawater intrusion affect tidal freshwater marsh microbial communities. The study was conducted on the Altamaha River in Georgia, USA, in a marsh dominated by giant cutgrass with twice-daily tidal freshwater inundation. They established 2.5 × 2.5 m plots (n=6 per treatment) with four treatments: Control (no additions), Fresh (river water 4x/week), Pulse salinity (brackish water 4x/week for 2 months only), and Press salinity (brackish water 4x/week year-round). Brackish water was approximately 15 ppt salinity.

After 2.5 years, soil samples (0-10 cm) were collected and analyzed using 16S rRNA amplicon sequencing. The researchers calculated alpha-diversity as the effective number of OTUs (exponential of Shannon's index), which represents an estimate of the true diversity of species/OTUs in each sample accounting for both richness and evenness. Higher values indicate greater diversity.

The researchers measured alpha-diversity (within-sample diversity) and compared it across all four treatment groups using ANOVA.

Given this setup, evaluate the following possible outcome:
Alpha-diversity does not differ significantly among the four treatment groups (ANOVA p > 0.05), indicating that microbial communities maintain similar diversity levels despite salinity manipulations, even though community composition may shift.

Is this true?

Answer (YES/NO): NO